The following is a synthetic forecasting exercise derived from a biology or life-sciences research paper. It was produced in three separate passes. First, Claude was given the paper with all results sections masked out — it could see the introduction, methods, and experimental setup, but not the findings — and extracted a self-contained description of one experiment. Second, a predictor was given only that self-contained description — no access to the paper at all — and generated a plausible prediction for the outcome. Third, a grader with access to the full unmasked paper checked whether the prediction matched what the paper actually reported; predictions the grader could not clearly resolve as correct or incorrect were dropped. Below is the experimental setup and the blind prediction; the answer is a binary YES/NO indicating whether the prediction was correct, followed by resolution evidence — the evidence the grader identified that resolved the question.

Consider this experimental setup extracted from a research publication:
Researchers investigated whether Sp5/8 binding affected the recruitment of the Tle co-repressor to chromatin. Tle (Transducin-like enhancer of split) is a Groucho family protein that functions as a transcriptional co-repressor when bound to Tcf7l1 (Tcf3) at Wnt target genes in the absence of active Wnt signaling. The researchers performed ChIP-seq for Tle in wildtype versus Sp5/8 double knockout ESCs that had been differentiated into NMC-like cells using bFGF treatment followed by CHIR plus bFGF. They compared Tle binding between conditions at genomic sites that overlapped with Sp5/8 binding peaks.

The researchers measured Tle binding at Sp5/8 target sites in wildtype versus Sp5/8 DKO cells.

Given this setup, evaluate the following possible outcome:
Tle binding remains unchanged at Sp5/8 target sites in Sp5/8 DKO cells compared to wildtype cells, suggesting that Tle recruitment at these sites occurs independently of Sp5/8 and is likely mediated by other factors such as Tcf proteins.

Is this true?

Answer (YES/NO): NO